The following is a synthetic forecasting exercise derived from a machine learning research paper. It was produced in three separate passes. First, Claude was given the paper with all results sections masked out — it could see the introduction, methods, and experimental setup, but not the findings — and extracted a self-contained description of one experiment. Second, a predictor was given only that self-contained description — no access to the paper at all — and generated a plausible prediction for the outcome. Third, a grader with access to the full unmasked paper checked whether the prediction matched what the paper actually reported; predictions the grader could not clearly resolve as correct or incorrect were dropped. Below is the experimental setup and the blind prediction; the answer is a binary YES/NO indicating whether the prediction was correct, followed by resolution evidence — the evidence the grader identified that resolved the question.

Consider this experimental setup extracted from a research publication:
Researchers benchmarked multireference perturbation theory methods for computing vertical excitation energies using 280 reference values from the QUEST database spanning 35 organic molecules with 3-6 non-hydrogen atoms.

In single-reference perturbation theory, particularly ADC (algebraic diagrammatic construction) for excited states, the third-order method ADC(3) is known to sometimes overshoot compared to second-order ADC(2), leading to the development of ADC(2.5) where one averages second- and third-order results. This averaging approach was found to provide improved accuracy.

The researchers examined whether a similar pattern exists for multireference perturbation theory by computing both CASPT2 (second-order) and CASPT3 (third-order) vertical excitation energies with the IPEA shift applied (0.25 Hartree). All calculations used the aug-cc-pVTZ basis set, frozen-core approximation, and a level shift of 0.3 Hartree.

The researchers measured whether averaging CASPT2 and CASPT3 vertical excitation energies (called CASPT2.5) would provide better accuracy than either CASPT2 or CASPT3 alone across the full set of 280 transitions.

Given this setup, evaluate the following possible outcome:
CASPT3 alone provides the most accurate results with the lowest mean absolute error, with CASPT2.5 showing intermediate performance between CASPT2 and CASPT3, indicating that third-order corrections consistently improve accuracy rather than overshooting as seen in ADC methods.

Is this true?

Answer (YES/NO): NO